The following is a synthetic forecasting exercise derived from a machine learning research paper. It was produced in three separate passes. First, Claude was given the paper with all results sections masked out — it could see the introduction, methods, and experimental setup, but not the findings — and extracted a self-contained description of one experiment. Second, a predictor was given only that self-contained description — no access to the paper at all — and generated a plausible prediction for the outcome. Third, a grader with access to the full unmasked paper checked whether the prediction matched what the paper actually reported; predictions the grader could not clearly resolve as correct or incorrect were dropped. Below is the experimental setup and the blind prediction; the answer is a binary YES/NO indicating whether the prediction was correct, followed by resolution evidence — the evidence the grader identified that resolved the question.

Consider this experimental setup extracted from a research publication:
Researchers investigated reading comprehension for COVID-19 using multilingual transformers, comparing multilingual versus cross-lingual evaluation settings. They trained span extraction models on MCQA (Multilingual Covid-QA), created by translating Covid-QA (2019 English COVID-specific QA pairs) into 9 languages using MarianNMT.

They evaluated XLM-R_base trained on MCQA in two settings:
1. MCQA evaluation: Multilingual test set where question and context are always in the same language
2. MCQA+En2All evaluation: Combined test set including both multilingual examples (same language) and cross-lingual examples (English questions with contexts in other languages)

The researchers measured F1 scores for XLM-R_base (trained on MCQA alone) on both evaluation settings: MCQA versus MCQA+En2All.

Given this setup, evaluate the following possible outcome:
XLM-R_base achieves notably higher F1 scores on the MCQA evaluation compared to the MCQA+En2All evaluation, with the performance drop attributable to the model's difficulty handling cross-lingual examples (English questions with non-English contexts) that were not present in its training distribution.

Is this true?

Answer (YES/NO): NO